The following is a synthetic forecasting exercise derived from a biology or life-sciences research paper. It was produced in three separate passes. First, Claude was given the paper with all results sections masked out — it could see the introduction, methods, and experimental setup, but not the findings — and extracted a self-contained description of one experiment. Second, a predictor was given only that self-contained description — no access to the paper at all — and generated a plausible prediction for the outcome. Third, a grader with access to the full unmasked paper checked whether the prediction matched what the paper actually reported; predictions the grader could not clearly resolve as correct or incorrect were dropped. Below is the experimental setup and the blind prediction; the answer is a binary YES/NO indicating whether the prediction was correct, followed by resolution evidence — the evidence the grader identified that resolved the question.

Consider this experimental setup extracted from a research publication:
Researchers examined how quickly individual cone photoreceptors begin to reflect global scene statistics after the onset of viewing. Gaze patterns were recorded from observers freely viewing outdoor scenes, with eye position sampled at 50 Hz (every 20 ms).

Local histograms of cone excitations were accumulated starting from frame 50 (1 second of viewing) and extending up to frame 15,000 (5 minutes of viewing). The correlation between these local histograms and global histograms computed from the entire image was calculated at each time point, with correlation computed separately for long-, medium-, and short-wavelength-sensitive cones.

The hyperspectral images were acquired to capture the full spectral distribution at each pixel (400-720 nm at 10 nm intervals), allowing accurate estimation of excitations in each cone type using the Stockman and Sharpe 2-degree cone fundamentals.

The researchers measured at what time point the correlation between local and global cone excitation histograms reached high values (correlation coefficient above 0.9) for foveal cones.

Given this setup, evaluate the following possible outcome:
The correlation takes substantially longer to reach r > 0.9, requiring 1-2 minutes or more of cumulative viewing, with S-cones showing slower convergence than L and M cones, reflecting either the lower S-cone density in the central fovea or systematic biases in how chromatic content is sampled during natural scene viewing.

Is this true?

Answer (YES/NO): NO